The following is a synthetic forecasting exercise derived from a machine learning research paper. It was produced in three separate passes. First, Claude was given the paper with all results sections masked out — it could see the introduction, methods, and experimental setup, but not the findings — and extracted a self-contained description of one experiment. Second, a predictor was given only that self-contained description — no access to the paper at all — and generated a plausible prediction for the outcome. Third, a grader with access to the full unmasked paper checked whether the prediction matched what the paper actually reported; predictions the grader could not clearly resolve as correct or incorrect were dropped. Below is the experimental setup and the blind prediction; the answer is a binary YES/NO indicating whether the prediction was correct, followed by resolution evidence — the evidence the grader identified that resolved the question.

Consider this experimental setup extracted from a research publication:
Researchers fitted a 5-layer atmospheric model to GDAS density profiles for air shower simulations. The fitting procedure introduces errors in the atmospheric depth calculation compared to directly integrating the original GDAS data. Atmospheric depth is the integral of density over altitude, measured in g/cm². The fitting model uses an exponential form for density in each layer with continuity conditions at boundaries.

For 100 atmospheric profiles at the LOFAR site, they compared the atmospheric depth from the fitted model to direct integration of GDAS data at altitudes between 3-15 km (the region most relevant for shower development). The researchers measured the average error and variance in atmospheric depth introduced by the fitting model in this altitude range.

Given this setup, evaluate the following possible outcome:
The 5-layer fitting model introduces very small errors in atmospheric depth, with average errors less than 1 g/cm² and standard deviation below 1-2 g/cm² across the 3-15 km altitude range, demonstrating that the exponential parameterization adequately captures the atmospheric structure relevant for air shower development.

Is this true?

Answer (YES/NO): NO